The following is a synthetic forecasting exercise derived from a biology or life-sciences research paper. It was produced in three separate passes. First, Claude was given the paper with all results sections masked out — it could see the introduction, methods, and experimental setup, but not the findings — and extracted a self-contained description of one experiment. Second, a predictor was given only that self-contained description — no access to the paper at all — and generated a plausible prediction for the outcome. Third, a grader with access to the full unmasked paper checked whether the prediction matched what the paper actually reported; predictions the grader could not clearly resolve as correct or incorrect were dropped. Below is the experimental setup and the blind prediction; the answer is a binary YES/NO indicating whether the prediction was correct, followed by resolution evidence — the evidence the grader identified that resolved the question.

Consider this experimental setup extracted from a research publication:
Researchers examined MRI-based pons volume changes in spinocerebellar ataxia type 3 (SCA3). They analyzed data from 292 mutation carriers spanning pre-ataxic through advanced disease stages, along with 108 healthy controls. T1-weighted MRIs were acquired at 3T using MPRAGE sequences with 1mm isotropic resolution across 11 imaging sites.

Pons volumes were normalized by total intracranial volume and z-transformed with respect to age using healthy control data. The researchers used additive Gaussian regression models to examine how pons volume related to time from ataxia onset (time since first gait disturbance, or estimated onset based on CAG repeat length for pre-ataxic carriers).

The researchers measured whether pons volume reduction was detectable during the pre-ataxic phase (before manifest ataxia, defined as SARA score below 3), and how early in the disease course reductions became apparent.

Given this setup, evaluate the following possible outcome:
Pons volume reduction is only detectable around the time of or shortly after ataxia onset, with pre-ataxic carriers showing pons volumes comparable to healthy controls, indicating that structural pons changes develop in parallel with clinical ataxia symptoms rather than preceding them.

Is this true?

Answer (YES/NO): NO